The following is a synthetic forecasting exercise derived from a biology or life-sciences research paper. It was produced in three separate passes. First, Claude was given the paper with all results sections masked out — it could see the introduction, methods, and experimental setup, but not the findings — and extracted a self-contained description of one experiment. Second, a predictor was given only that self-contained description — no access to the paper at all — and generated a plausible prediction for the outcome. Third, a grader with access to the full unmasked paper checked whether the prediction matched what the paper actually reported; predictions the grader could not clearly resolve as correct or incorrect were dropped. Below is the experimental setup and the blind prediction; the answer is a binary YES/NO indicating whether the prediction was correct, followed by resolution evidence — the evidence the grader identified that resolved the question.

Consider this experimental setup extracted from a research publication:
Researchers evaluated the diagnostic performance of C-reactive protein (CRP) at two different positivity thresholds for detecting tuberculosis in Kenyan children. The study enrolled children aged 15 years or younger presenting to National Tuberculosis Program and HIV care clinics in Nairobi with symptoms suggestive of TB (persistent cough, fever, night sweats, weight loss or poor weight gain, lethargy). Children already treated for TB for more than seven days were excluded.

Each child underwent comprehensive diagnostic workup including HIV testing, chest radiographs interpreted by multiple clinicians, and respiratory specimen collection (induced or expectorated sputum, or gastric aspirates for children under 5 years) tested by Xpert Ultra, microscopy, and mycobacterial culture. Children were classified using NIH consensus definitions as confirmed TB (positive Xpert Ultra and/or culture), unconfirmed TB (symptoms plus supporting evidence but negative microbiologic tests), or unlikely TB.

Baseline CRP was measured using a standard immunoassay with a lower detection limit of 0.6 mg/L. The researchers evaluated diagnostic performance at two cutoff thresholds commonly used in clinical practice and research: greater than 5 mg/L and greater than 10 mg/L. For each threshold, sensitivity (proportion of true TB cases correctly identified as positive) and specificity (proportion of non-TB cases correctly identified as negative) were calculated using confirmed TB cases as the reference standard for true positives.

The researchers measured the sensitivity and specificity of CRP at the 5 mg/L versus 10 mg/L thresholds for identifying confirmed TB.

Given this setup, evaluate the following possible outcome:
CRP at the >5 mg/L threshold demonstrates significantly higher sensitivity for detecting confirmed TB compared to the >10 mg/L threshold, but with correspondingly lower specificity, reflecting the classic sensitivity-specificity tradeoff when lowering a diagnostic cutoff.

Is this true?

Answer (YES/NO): NO